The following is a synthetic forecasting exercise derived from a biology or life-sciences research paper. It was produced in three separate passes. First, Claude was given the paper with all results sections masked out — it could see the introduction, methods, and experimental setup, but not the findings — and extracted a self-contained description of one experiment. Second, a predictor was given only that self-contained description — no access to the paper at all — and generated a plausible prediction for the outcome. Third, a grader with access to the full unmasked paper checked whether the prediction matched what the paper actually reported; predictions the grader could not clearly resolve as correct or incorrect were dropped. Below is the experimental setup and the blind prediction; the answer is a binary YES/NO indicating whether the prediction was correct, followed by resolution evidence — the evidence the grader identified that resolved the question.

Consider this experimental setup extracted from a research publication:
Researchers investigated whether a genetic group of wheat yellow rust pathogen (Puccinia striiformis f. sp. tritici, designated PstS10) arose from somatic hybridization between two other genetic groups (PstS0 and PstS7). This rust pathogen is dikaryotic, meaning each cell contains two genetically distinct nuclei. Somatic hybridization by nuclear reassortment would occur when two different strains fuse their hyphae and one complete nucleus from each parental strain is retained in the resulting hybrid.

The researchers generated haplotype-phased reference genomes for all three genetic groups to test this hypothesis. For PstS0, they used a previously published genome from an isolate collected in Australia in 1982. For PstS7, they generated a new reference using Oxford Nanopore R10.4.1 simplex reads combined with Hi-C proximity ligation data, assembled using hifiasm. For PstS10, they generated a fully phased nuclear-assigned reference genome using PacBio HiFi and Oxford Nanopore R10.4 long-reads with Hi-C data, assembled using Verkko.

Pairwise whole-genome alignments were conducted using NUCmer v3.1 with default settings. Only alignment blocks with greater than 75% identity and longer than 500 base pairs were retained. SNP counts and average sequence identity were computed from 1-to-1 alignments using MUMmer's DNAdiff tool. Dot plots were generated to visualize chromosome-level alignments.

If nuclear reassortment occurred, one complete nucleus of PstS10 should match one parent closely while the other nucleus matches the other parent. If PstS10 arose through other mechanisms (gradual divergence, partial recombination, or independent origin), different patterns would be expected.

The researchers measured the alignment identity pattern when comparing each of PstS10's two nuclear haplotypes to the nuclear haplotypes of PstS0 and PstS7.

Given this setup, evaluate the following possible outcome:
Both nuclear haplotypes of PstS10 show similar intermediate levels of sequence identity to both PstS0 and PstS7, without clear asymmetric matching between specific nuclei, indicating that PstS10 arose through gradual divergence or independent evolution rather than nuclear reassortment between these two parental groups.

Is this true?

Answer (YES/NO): NO